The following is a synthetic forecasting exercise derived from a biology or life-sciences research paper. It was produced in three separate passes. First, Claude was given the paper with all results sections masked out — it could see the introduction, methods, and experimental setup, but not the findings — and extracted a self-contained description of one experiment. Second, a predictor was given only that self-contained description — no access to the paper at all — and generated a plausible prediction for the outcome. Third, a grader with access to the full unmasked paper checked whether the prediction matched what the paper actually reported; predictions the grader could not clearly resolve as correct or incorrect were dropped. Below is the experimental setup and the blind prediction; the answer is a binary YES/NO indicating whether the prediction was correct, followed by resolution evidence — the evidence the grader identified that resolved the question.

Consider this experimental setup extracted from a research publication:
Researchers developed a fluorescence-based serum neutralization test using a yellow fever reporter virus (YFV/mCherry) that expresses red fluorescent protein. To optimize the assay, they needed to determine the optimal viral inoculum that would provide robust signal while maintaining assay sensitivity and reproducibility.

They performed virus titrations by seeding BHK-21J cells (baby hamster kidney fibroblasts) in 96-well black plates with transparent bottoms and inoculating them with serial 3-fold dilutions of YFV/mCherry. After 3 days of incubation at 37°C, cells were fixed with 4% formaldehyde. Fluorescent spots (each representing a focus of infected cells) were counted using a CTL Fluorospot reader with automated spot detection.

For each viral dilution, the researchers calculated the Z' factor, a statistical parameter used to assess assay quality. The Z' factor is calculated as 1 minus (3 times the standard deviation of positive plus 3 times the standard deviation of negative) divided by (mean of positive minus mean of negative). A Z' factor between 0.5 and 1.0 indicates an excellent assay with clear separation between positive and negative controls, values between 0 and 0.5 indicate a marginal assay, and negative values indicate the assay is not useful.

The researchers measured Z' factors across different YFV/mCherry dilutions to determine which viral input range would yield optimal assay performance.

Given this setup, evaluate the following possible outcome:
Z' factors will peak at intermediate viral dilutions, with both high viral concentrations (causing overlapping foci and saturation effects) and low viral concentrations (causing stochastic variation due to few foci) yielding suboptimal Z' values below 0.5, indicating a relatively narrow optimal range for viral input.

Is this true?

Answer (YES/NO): NO